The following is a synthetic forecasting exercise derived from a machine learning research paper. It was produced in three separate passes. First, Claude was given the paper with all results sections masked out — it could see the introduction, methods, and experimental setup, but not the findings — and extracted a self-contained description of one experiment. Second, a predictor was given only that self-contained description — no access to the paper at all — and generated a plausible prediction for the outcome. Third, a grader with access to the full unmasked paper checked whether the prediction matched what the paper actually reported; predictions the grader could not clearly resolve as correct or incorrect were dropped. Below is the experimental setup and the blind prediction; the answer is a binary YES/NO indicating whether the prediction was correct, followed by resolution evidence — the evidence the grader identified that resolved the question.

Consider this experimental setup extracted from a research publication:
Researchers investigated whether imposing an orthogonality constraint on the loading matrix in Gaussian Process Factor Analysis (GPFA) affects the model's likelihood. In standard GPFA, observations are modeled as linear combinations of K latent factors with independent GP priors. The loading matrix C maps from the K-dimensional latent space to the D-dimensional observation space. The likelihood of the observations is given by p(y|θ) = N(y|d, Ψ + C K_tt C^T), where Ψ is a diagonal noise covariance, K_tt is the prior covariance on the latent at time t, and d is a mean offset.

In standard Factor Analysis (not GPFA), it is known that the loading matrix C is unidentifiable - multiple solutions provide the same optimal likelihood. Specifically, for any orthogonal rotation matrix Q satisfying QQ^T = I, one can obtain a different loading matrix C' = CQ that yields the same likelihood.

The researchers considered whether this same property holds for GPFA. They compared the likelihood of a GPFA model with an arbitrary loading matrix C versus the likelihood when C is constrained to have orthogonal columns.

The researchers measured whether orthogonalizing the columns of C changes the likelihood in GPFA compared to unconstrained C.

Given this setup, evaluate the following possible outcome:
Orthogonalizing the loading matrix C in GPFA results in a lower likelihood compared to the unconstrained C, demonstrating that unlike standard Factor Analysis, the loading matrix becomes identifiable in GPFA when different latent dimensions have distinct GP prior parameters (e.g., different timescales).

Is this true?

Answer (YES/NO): YES